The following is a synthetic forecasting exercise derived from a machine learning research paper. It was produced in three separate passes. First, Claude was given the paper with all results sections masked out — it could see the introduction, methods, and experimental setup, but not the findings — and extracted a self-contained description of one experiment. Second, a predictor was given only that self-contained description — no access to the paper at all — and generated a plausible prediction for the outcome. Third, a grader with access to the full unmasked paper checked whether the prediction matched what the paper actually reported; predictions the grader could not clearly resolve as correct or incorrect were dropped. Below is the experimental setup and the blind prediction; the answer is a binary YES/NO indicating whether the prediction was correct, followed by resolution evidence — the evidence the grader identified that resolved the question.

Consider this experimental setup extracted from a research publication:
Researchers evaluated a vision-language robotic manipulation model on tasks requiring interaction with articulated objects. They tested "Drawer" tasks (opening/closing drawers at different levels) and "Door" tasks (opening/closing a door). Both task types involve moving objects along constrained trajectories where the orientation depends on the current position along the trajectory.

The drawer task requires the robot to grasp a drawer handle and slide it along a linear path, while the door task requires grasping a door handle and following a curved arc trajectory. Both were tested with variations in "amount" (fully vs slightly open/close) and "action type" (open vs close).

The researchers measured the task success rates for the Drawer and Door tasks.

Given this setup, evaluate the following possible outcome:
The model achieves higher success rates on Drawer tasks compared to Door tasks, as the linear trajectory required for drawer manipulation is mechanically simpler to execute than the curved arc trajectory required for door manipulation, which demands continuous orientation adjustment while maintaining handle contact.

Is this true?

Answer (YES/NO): YES